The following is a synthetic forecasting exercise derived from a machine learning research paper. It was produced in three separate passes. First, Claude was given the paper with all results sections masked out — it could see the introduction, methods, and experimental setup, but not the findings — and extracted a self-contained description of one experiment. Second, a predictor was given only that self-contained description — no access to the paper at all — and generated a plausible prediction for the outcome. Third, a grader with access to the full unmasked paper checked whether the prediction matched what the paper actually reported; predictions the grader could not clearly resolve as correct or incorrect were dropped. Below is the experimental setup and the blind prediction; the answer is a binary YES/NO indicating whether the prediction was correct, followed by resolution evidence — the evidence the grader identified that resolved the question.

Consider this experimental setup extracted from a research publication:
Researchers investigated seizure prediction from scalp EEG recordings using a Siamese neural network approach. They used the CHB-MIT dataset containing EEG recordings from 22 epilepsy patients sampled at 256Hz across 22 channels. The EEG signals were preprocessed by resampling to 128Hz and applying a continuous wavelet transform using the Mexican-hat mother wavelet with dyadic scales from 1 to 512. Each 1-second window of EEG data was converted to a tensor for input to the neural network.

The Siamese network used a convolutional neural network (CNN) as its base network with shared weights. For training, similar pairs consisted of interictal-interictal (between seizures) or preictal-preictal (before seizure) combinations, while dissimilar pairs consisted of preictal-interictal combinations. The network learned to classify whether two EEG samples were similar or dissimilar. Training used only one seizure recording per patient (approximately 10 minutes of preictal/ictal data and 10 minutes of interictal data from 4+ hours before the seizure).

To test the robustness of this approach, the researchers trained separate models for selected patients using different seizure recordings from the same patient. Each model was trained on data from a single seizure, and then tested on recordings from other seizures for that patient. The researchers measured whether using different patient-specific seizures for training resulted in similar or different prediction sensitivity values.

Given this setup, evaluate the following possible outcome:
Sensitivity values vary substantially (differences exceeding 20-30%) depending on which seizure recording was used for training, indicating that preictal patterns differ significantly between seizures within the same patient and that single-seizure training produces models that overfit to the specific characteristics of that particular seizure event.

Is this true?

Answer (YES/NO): NO